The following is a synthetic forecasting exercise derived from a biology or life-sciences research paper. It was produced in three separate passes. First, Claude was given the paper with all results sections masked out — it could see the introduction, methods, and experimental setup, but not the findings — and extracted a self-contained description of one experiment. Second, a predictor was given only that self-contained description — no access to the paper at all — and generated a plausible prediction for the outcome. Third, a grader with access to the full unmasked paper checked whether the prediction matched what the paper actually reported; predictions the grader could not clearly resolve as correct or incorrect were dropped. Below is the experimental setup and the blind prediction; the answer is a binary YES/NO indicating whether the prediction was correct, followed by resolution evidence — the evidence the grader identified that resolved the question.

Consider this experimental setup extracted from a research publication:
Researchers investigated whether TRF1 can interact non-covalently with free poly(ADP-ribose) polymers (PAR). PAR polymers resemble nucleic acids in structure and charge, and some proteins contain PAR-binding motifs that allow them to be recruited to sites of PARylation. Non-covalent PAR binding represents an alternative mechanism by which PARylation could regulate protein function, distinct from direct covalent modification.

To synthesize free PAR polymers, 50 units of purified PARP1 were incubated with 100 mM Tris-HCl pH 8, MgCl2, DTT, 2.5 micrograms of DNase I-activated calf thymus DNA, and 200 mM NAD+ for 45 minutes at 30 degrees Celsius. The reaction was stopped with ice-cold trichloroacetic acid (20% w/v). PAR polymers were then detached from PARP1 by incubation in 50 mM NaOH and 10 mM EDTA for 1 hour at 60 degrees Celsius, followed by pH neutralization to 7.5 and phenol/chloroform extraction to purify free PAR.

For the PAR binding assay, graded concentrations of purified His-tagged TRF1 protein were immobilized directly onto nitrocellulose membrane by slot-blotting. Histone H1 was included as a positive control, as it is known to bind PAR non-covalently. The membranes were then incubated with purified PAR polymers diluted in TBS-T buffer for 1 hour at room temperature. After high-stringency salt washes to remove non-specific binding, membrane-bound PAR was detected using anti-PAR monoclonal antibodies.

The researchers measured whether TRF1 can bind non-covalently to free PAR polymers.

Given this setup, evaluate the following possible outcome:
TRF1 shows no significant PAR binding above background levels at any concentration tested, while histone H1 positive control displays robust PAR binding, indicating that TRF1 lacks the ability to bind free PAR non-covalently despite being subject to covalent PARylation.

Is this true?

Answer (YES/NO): YES